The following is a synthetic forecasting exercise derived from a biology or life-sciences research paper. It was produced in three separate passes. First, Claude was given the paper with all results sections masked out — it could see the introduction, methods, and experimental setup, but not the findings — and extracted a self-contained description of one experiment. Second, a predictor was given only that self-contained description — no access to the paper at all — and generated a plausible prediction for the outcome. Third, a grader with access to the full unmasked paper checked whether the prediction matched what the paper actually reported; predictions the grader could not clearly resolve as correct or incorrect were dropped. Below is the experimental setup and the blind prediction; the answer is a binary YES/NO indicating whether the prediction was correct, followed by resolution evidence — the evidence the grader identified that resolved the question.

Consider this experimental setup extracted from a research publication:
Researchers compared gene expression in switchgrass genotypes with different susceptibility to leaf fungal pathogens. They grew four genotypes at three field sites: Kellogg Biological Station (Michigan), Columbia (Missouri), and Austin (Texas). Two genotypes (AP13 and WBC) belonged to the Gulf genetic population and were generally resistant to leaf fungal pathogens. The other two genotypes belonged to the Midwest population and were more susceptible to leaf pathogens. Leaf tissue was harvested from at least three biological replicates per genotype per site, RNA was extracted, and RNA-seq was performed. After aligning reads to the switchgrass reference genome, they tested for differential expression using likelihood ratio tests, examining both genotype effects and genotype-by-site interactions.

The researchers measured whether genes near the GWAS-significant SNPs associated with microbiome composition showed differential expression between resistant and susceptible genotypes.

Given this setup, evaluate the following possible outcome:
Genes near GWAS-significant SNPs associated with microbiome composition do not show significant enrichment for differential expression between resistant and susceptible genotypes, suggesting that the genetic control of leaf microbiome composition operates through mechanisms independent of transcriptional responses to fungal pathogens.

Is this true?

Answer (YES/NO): NO